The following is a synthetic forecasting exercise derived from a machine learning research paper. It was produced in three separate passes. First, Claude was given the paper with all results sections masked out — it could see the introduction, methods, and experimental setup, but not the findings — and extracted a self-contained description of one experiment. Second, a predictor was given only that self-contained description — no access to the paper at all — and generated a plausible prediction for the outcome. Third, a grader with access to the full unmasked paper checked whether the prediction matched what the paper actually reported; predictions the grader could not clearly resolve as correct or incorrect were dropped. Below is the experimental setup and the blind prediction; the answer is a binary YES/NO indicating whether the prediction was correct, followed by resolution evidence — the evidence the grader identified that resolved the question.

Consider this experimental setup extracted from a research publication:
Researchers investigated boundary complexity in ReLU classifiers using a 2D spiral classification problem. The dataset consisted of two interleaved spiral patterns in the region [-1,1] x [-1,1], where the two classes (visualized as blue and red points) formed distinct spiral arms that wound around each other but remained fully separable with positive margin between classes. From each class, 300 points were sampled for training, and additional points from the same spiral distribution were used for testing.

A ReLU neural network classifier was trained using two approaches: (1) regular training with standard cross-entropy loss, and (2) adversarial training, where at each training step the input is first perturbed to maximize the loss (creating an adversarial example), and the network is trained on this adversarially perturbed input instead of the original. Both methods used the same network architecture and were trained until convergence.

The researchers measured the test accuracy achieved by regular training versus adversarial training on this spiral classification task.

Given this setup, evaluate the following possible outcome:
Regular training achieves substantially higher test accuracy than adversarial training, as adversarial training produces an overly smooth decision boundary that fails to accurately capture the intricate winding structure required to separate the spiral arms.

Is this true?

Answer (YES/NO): NO